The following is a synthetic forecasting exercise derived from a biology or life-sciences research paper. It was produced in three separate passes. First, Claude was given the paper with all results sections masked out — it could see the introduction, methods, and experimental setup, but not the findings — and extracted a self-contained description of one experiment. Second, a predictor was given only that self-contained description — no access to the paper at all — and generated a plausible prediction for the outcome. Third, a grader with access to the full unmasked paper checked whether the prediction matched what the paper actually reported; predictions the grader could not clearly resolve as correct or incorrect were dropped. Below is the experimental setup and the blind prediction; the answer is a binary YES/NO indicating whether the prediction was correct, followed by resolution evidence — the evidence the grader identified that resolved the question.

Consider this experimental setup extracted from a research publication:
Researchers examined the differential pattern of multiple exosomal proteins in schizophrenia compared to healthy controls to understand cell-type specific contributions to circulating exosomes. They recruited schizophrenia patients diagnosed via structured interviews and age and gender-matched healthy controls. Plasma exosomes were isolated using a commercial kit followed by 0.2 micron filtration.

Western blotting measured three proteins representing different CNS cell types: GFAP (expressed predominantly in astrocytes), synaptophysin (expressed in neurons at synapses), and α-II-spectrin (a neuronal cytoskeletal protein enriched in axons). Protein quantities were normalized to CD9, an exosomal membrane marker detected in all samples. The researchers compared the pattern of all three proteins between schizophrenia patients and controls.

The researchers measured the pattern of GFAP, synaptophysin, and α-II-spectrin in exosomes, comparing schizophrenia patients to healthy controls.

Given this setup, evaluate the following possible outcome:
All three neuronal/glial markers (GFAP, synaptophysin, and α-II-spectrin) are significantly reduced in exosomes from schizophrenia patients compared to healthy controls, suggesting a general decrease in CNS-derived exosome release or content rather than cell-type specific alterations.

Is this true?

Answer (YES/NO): NO